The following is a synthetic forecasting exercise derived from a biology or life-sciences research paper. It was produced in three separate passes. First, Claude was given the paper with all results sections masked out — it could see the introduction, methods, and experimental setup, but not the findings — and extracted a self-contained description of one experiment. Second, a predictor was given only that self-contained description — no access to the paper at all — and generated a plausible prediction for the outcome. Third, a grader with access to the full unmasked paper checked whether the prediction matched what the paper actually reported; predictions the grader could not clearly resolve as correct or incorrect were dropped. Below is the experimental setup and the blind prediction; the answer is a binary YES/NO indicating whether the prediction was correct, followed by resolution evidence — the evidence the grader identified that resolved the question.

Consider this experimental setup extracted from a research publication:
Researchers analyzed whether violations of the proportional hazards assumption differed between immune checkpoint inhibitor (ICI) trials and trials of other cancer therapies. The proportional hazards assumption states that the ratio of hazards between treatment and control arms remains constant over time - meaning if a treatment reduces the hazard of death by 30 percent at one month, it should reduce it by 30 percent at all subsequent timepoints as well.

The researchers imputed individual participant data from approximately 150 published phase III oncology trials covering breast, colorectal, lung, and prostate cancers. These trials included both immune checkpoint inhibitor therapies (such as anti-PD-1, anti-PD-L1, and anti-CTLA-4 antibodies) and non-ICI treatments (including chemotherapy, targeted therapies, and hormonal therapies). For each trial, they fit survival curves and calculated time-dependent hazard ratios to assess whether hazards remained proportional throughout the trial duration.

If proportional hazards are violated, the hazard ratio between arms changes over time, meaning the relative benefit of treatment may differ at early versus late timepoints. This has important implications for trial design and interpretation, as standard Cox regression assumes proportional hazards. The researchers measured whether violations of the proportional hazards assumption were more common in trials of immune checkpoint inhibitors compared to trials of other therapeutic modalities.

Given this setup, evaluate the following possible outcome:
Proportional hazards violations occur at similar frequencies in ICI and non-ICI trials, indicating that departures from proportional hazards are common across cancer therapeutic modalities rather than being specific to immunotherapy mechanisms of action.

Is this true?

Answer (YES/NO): NO